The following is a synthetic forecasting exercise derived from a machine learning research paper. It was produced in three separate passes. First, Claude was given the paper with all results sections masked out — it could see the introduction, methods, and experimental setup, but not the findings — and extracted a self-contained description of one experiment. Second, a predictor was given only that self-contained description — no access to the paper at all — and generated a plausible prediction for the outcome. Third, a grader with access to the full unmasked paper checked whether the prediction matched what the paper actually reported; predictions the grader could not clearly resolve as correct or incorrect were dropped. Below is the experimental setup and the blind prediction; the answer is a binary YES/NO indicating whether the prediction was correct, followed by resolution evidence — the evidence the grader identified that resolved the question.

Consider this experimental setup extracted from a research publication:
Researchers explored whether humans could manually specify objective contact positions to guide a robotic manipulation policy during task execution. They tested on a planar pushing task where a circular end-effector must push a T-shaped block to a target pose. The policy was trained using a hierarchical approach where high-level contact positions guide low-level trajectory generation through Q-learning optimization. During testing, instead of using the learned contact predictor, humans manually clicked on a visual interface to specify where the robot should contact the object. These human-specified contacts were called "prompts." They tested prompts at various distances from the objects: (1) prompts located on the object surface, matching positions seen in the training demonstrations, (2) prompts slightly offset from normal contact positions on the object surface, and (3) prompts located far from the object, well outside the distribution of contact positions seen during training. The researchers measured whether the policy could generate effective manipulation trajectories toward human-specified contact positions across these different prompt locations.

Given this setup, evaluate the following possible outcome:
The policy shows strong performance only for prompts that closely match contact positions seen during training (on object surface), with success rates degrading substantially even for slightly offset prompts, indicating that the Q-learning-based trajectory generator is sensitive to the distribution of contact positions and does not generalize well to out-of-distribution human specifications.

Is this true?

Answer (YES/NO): NO